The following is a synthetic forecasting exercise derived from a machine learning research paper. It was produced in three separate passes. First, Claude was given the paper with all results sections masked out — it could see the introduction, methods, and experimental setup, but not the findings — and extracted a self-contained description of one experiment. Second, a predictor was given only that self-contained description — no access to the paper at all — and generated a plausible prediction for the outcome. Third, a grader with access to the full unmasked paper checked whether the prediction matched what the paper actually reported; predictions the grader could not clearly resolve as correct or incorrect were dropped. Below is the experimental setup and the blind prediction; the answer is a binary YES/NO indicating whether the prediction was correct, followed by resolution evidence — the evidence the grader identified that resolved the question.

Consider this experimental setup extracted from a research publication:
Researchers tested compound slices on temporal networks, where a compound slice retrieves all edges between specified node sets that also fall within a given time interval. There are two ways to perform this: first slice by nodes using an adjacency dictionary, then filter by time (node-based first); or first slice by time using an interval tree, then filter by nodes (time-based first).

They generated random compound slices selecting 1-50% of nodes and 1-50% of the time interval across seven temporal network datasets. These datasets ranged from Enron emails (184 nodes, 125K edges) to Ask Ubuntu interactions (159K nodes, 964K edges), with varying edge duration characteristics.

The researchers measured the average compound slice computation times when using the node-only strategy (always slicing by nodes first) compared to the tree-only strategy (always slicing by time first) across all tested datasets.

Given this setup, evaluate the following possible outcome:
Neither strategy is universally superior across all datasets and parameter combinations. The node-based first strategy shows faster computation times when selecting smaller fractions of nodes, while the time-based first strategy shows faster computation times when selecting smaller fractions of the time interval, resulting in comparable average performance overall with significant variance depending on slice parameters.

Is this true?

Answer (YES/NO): NO